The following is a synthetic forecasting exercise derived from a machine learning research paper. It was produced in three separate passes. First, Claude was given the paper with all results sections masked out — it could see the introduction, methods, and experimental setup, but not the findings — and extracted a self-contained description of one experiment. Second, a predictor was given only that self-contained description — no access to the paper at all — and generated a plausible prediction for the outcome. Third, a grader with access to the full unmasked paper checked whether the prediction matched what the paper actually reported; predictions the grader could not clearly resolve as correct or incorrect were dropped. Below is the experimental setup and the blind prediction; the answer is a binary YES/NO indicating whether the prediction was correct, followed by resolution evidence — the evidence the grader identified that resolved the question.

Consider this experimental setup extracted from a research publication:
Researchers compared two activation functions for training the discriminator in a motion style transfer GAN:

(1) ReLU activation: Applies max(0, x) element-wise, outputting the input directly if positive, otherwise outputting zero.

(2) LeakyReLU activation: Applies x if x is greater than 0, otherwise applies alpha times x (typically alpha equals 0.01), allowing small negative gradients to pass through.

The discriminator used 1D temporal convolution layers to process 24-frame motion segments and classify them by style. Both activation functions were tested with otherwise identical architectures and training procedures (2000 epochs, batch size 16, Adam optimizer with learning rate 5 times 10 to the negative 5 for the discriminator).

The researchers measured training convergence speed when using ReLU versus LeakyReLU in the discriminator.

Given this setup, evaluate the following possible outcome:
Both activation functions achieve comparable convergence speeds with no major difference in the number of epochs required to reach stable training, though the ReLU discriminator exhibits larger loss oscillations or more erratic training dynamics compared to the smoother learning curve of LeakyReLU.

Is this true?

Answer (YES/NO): NO